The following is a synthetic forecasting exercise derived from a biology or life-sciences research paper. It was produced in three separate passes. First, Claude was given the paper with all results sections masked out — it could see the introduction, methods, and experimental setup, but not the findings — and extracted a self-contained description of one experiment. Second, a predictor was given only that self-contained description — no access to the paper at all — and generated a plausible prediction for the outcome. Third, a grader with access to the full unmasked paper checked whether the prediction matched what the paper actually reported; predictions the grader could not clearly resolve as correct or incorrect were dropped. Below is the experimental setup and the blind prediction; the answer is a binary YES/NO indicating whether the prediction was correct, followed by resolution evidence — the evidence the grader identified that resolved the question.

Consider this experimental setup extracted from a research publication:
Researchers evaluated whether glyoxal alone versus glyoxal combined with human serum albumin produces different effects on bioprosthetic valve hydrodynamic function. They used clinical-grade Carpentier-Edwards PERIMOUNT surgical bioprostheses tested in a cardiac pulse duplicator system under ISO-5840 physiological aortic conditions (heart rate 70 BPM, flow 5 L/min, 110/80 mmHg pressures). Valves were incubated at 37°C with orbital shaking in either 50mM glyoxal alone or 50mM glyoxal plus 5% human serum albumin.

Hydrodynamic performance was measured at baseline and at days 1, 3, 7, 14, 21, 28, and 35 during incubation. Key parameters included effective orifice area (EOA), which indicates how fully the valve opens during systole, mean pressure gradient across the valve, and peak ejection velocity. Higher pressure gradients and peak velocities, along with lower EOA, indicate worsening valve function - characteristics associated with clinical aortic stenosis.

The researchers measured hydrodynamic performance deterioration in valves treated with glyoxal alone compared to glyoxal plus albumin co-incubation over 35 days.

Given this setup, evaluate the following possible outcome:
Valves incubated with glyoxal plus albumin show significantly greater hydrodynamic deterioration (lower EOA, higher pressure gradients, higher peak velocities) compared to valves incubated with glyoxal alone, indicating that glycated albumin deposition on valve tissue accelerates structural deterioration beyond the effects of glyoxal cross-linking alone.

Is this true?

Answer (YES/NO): YES